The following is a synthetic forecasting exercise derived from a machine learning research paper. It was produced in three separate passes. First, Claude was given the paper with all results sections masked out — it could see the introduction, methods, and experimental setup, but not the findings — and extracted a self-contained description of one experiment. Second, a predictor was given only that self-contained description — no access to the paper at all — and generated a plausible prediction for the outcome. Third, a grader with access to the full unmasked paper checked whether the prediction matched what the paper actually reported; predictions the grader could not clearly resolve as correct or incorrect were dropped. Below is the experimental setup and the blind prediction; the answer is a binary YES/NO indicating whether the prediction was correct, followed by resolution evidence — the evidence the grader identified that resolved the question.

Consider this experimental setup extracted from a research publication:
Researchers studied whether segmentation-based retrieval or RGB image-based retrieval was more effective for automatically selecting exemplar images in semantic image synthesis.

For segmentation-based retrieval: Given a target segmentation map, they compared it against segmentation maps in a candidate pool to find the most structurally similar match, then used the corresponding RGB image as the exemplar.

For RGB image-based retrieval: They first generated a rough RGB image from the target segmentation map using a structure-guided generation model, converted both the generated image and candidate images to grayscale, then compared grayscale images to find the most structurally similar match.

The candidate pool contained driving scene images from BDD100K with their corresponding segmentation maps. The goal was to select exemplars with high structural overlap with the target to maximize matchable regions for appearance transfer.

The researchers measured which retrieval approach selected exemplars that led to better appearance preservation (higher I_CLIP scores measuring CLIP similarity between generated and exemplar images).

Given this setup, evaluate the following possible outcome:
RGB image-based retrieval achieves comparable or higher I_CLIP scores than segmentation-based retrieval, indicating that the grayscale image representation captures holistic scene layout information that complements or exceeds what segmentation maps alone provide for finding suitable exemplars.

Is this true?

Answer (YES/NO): YES